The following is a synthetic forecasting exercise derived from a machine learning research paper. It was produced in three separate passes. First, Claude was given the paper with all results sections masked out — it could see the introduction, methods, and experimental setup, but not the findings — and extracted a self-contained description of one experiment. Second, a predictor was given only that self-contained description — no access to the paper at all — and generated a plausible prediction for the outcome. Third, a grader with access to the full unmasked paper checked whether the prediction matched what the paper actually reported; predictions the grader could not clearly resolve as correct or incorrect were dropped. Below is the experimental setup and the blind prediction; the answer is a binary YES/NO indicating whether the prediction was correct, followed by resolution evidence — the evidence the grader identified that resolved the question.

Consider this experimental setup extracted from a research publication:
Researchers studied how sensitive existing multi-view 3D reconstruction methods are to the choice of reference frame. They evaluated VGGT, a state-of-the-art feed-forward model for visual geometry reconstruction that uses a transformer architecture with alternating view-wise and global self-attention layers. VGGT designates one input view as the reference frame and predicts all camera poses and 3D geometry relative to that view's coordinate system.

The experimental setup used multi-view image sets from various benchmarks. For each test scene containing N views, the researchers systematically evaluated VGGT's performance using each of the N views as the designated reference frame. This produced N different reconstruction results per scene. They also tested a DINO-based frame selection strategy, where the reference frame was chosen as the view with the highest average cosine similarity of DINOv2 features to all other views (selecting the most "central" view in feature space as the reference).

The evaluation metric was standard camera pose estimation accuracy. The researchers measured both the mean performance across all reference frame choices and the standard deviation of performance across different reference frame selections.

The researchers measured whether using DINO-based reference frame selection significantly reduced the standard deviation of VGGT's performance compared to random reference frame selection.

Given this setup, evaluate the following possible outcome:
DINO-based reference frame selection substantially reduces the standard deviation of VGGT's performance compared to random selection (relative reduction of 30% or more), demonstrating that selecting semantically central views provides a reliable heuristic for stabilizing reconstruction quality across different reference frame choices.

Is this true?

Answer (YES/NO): NO